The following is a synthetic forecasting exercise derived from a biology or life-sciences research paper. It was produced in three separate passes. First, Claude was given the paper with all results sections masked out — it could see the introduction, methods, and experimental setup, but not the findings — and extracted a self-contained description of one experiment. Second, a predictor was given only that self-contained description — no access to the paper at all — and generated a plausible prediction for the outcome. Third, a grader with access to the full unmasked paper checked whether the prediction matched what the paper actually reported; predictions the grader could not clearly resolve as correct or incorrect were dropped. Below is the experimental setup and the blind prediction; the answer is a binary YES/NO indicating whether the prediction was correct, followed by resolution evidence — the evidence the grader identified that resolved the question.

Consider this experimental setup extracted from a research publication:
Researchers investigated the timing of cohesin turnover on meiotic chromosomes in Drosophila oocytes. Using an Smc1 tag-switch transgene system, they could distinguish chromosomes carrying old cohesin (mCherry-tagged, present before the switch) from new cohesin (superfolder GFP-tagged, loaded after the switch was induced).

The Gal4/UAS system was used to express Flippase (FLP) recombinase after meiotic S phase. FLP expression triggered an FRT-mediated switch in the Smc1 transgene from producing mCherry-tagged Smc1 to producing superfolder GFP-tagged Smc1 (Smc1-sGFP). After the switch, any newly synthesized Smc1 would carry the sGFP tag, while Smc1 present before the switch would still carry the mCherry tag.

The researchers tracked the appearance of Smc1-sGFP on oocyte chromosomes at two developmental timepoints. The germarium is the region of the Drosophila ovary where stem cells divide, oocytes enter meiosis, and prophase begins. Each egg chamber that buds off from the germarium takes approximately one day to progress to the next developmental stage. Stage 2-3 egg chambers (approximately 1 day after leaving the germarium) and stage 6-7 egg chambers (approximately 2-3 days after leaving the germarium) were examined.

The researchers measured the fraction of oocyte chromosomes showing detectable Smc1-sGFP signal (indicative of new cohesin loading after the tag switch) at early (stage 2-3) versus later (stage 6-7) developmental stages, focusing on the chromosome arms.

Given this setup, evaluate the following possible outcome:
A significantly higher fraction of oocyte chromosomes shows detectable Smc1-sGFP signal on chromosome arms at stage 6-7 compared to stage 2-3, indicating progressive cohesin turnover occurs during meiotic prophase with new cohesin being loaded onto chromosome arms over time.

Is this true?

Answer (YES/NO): YES